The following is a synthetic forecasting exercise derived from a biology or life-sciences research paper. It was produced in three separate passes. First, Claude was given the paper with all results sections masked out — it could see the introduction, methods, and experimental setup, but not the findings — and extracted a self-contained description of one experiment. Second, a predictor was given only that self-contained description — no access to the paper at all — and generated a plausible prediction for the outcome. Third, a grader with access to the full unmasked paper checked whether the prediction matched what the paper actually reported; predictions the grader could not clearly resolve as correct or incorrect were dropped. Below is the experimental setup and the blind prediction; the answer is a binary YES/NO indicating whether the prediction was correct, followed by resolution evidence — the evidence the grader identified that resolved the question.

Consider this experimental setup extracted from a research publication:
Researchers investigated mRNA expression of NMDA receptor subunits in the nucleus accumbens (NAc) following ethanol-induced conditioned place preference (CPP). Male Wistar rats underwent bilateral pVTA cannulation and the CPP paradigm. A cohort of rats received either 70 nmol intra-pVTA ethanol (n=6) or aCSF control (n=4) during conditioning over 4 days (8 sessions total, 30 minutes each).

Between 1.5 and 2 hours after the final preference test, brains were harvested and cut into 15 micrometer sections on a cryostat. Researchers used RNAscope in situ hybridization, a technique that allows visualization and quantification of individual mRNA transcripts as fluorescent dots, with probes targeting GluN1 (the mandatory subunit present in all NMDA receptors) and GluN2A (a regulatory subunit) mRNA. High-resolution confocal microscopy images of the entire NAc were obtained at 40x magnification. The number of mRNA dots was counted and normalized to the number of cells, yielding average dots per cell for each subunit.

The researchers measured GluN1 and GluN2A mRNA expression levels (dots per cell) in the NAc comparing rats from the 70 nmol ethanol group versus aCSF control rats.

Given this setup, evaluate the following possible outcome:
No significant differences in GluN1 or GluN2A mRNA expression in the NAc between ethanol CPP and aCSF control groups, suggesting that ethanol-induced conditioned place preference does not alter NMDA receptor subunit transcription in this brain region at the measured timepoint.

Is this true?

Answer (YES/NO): NO